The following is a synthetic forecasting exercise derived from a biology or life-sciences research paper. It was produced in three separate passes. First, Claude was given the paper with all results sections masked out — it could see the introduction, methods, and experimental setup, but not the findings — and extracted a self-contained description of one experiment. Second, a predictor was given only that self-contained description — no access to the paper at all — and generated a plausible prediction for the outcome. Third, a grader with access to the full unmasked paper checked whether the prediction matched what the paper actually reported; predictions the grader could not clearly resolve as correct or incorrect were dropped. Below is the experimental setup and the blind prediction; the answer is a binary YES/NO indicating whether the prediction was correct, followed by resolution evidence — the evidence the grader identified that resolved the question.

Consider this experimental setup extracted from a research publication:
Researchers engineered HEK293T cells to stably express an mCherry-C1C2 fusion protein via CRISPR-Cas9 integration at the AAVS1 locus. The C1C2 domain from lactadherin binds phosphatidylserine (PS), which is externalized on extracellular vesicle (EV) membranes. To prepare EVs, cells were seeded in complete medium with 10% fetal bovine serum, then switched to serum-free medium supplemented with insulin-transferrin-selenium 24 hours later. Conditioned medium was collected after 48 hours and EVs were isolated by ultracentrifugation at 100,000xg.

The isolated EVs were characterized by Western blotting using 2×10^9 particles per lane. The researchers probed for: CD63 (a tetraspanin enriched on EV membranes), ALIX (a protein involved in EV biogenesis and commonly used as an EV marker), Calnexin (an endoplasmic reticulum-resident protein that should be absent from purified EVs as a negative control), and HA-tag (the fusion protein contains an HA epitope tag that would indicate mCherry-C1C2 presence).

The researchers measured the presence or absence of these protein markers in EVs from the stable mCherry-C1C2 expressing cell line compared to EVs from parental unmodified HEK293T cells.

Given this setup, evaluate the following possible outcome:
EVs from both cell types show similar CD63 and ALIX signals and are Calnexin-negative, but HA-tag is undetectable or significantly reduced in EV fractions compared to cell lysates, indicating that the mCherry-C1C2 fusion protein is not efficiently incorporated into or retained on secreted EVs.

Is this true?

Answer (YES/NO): NO